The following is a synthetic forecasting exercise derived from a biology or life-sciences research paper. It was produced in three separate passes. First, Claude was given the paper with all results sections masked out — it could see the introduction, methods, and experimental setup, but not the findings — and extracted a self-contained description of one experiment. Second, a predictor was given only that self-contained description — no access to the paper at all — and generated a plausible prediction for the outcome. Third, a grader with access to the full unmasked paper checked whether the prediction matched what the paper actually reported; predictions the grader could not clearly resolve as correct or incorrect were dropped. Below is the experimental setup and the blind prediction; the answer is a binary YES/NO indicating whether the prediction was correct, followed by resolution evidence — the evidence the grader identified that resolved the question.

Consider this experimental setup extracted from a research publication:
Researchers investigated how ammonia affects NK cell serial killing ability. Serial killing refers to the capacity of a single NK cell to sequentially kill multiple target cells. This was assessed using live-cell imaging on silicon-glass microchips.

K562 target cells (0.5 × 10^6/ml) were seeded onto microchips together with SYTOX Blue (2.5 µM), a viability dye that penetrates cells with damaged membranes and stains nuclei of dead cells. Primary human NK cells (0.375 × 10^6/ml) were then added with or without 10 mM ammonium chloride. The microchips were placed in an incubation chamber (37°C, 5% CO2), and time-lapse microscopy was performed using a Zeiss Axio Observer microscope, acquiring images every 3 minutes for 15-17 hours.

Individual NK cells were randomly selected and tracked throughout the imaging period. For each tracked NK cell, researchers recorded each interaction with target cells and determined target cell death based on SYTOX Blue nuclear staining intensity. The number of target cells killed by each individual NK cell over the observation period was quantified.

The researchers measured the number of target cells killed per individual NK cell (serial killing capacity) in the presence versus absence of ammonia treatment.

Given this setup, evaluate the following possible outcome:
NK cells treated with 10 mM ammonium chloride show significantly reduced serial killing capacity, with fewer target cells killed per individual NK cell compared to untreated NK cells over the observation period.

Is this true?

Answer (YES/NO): YES